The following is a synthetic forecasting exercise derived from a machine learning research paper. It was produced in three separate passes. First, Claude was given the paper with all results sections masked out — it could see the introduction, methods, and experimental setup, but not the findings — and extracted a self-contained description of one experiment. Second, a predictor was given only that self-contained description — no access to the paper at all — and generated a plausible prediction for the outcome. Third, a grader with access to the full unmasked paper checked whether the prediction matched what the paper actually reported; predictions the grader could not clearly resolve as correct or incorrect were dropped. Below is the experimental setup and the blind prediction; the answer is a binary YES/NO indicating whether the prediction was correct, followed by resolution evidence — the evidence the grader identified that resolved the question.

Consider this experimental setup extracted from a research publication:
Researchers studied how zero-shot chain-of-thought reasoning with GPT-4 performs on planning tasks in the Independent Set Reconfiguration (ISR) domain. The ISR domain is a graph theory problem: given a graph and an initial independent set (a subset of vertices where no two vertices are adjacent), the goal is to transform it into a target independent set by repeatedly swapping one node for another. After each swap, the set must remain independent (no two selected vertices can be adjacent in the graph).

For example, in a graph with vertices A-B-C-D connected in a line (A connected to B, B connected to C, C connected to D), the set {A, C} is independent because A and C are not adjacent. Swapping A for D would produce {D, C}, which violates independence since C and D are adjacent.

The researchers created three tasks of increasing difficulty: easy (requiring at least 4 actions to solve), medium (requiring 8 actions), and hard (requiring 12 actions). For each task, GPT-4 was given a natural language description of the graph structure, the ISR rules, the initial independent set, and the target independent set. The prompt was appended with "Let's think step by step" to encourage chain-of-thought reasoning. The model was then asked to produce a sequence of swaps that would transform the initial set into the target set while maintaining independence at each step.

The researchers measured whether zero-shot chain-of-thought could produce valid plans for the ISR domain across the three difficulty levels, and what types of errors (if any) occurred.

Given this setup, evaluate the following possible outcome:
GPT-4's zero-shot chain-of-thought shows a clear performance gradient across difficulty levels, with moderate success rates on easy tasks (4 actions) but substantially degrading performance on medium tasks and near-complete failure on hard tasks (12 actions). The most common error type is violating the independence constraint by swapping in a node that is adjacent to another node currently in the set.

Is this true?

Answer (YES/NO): NO